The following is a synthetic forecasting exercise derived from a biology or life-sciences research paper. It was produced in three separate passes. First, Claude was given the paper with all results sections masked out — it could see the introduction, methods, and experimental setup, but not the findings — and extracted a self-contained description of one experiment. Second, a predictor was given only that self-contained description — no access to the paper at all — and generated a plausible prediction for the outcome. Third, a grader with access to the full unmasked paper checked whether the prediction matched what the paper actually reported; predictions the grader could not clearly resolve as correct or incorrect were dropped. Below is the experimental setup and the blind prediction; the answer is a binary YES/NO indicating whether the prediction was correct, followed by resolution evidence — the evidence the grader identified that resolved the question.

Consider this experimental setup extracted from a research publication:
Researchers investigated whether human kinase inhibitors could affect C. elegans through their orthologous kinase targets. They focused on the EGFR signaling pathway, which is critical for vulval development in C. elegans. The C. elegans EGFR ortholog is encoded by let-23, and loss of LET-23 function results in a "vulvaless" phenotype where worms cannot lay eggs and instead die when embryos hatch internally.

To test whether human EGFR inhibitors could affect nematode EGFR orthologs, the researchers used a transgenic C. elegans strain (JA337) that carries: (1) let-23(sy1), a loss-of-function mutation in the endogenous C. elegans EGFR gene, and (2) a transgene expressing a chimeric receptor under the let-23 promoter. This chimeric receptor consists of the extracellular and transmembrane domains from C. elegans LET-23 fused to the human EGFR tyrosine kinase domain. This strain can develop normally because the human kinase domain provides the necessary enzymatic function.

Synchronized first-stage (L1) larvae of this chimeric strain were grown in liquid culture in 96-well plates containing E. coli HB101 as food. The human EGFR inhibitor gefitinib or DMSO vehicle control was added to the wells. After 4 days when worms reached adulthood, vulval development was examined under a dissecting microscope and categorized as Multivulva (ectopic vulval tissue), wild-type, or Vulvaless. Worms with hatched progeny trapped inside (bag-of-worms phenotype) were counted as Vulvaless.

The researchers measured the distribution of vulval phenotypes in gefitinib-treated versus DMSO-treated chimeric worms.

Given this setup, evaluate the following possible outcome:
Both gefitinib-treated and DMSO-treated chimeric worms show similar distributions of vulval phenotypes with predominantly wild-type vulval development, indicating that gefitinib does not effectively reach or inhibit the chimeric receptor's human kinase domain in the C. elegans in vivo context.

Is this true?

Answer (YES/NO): NO